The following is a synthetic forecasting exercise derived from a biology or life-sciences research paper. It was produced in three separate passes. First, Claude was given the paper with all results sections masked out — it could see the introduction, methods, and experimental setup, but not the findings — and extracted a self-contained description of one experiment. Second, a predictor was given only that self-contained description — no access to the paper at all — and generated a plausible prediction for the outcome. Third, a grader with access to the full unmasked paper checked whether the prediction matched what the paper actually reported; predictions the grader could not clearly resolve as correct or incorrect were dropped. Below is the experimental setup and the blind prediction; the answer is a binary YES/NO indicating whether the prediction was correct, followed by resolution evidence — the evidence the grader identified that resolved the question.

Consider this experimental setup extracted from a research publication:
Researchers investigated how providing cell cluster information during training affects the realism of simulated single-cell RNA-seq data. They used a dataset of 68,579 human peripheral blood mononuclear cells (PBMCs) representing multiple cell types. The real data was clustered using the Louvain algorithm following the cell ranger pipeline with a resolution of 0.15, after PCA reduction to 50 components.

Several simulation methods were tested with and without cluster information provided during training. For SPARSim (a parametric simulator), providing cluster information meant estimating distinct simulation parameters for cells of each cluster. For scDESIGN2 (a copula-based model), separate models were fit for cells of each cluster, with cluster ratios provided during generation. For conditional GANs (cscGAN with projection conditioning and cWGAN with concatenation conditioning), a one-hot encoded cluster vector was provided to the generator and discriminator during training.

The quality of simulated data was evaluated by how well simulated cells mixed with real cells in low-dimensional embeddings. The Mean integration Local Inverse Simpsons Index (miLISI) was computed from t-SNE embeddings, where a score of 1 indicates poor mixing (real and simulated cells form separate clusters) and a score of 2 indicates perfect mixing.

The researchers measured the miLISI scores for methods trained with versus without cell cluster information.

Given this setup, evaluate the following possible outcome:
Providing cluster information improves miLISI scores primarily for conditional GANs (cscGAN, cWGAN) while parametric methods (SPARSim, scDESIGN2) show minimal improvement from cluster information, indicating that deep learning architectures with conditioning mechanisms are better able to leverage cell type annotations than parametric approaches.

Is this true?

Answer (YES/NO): NO